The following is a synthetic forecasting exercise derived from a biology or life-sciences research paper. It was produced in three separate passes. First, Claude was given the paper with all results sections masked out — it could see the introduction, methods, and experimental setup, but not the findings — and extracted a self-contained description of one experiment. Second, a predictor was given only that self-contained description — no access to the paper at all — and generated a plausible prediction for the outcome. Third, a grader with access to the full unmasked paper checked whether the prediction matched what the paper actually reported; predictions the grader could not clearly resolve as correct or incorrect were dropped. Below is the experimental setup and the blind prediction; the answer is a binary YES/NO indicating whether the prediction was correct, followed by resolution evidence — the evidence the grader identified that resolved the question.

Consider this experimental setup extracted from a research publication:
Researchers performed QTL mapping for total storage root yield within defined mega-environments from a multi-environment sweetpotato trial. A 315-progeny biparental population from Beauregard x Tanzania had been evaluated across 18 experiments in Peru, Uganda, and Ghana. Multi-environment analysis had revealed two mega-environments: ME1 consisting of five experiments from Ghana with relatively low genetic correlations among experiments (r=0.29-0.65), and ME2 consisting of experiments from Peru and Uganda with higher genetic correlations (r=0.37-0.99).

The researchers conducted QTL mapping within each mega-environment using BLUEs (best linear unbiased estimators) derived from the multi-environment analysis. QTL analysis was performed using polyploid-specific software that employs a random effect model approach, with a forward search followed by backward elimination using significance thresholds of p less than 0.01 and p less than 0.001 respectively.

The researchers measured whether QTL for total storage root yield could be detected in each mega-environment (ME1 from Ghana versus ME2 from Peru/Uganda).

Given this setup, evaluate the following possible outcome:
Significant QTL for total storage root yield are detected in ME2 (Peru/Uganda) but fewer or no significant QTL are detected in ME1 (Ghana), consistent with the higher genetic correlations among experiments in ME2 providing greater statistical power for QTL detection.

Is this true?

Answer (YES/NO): YES